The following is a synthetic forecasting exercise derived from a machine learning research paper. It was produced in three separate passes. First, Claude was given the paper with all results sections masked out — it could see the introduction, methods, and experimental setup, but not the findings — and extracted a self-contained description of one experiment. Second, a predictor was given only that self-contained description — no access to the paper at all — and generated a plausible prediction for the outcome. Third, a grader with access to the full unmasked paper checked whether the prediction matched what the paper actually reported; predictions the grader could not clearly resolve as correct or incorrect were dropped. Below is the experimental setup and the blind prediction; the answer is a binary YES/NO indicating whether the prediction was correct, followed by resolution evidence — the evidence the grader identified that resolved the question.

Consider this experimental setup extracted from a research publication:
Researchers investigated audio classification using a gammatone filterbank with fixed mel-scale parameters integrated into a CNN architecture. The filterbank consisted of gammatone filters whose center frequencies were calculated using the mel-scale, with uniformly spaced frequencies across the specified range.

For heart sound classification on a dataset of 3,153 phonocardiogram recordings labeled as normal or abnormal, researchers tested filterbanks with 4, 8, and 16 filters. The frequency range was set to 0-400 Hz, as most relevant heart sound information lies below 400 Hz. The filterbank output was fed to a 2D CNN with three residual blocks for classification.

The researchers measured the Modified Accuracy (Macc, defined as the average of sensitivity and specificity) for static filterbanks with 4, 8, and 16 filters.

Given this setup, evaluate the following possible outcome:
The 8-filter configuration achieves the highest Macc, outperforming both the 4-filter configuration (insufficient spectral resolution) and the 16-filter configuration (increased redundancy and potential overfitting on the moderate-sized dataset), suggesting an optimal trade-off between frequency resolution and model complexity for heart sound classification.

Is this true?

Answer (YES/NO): NO